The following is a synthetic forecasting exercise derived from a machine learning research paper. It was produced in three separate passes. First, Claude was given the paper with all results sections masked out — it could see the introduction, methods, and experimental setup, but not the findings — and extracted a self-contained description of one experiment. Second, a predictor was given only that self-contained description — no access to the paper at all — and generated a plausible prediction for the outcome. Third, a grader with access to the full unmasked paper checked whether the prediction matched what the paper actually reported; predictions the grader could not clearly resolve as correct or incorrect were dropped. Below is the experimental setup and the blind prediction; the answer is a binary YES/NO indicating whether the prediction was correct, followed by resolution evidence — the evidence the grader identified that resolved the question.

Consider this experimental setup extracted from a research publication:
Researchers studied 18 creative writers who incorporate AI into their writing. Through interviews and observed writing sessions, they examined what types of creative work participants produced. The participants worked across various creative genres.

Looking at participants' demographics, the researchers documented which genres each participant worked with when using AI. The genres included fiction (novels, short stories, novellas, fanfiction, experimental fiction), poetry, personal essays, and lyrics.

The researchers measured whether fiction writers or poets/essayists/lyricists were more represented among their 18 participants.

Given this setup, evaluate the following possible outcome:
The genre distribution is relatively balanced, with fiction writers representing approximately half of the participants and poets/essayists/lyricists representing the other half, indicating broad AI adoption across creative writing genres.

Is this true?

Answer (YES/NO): NO